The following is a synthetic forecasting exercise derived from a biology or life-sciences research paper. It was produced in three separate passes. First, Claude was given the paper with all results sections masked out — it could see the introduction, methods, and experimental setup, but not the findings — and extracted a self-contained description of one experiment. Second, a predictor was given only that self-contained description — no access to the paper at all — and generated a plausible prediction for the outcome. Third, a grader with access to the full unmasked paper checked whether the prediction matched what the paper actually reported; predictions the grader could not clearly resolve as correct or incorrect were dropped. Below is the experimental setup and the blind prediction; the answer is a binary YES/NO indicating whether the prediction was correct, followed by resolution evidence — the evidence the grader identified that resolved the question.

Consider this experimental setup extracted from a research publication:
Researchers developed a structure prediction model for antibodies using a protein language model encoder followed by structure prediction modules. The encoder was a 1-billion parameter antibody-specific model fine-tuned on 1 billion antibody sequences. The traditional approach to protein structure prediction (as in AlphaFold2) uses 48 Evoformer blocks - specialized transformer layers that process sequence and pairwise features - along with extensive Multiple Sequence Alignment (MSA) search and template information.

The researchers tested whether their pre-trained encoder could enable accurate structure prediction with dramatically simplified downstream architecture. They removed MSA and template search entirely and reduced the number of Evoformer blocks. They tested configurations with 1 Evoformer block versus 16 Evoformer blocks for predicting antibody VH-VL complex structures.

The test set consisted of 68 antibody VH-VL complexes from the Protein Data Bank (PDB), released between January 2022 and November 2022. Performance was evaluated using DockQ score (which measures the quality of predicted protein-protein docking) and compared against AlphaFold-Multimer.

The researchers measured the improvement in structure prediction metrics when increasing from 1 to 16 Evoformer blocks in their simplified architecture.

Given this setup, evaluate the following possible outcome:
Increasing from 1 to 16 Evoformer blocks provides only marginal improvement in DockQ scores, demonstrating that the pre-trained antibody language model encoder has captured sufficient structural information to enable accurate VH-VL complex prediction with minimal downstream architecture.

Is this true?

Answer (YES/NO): YES